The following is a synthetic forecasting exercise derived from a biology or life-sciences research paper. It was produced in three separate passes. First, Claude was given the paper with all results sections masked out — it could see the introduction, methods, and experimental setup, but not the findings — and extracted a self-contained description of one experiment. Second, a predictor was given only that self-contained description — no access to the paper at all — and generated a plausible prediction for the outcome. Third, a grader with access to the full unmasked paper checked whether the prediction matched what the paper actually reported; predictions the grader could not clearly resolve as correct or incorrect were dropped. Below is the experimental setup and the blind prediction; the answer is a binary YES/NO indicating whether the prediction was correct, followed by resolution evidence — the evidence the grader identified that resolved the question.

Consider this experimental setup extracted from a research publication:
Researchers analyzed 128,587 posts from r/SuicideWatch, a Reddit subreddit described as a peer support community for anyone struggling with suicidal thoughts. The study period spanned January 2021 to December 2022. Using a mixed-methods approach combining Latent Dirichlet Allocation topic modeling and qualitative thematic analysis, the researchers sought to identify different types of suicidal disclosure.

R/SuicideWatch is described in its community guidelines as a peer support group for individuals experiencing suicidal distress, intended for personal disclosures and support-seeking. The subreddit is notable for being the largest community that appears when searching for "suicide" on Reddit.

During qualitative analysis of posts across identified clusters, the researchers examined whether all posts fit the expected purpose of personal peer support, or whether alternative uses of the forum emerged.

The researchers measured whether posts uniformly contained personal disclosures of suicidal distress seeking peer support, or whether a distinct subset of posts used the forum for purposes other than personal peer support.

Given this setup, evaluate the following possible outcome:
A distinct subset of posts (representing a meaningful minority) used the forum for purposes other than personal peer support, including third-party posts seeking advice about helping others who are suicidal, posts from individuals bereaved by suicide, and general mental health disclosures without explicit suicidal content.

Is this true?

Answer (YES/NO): NO